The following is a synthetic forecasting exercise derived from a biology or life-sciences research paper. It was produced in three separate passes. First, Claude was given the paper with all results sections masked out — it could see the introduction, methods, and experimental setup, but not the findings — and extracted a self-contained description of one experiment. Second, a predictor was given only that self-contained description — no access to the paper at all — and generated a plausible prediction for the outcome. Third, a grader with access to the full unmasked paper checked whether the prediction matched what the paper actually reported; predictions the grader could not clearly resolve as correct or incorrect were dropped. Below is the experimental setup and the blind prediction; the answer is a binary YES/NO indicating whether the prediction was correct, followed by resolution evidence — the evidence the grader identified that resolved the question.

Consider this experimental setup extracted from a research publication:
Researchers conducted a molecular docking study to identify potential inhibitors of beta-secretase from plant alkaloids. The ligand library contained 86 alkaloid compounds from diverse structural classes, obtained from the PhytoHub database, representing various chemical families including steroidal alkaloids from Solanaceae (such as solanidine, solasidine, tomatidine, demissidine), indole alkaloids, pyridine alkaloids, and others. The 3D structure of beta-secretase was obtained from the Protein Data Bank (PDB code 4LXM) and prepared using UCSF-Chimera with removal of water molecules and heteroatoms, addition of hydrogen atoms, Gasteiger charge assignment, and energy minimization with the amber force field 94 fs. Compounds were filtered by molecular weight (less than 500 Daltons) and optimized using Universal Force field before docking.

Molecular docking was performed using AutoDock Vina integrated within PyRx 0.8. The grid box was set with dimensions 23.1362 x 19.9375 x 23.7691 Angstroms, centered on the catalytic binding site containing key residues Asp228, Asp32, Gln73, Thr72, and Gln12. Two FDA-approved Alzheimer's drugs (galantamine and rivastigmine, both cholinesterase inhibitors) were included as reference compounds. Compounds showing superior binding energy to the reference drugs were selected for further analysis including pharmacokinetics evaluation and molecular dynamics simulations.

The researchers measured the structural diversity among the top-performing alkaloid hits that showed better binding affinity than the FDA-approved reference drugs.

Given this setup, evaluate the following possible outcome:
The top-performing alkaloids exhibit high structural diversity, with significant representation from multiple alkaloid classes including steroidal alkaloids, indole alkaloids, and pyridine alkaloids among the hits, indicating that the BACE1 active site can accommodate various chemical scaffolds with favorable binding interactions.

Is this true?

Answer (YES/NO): NO